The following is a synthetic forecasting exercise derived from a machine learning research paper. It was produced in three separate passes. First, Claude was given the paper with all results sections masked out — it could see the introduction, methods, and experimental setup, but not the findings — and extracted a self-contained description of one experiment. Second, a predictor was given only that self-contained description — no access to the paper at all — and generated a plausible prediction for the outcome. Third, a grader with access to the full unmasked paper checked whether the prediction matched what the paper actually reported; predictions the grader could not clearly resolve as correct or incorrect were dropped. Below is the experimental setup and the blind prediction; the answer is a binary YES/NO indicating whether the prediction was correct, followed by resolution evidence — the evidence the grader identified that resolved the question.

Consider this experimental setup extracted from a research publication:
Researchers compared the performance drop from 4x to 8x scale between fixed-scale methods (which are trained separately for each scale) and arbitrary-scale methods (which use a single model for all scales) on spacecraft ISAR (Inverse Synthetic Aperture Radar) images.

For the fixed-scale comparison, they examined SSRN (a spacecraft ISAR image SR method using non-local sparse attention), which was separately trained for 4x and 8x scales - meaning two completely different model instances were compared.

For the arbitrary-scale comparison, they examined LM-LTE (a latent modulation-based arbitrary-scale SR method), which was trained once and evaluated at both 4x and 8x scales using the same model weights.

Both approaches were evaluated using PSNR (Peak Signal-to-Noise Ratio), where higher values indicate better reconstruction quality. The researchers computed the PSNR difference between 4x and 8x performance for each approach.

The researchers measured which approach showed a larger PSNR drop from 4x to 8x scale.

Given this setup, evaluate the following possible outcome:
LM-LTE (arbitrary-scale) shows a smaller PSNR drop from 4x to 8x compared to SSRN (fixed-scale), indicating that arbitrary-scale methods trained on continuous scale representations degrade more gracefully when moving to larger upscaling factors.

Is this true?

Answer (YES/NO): YES